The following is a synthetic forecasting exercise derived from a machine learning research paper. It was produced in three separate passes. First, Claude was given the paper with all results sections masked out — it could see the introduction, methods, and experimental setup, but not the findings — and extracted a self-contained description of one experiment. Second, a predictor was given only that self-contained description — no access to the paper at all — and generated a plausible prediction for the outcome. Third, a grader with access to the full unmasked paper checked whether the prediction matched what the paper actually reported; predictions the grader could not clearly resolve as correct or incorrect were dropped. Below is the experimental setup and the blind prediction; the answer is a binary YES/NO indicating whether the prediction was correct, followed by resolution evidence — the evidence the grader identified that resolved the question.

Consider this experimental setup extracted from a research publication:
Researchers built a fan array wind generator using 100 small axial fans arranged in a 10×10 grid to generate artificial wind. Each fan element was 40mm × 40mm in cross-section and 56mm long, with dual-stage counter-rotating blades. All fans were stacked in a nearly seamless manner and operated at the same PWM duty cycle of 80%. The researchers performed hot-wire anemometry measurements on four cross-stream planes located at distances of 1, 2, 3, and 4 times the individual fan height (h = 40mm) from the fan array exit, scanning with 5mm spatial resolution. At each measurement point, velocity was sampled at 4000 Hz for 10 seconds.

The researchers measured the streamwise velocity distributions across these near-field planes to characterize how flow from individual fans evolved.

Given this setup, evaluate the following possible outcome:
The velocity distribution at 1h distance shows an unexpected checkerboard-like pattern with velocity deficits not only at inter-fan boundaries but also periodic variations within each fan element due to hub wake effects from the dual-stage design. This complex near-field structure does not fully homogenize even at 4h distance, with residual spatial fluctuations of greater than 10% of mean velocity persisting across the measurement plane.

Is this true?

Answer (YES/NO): NO